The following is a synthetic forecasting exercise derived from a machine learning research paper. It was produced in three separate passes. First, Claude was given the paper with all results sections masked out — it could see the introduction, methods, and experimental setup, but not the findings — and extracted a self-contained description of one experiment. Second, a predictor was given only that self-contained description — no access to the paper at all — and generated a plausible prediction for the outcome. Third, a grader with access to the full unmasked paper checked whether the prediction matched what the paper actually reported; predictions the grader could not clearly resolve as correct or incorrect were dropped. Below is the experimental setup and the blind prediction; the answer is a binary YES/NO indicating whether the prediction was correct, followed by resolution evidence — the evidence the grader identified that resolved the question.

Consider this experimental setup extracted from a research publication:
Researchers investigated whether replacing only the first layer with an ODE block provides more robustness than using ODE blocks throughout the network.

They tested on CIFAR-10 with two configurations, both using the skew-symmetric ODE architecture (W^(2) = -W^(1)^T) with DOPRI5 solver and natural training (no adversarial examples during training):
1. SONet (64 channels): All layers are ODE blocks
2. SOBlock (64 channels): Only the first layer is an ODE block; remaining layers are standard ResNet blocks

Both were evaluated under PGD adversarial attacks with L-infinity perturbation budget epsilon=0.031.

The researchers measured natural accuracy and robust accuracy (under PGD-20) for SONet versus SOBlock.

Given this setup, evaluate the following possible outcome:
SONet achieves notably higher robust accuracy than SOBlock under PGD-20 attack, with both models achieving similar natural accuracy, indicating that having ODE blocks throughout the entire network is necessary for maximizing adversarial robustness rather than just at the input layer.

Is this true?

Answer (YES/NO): NO